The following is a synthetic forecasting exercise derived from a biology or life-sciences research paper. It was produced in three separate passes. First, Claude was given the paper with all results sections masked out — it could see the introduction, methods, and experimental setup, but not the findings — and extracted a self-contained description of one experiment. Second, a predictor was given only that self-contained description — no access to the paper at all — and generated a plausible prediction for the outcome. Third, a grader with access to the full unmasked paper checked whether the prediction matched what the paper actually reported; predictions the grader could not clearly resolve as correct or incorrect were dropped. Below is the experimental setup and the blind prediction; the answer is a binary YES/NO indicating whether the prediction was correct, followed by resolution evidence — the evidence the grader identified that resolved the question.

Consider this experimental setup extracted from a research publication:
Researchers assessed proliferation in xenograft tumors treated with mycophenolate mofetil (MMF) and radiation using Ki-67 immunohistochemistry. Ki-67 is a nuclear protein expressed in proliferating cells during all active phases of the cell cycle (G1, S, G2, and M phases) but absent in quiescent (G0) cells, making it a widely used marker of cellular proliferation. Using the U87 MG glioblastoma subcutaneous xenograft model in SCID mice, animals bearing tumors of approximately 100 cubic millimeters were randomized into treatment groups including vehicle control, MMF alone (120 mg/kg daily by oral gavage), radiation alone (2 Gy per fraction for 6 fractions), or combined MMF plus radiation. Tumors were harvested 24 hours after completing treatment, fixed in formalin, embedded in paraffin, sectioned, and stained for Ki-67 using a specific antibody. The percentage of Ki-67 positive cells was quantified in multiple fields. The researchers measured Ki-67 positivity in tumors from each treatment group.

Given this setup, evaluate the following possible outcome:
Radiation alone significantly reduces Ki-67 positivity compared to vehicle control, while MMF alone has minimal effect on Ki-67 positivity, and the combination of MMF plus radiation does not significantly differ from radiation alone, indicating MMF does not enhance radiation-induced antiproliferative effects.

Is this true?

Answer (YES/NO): NO